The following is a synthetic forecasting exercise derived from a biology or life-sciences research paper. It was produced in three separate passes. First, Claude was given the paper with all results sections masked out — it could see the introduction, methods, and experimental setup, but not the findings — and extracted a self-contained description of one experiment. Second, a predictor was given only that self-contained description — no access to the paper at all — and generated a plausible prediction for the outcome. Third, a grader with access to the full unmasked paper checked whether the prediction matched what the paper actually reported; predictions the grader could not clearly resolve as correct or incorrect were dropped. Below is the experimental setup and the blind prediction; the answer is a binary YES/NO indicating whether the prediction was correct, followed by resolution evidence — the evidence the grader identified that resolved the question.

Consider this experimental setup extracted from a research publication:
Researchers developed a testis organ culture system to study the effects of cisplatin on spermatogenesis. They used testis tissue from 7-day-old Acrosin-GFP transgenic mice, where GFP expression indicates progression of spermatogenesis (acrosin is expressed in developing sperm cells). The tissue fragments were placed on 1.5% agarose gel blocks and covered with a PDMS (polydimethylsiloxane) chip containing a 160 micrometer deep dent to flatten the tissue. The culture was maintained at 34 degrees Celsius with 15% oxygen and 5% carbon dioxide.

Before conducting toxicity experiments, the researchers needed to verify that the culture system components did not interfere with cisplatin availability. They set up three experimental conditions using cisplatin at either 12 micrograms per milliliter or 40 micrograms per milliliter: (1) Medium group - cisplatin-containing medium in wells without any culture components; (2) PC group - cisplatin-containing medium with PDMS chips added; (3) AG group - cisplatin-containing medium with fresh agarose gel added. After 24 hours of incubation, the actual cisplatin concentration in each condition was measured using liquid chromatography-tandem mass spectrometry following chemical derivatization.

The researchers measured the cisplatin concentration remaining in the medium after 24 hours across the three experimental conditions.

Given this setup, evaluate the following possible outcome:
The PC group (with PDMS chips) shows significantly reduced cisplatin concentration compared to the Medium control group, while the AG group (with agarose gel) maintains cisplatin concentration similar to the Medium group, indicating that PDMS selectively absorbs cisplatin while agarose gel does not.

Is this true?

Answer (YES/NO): NO